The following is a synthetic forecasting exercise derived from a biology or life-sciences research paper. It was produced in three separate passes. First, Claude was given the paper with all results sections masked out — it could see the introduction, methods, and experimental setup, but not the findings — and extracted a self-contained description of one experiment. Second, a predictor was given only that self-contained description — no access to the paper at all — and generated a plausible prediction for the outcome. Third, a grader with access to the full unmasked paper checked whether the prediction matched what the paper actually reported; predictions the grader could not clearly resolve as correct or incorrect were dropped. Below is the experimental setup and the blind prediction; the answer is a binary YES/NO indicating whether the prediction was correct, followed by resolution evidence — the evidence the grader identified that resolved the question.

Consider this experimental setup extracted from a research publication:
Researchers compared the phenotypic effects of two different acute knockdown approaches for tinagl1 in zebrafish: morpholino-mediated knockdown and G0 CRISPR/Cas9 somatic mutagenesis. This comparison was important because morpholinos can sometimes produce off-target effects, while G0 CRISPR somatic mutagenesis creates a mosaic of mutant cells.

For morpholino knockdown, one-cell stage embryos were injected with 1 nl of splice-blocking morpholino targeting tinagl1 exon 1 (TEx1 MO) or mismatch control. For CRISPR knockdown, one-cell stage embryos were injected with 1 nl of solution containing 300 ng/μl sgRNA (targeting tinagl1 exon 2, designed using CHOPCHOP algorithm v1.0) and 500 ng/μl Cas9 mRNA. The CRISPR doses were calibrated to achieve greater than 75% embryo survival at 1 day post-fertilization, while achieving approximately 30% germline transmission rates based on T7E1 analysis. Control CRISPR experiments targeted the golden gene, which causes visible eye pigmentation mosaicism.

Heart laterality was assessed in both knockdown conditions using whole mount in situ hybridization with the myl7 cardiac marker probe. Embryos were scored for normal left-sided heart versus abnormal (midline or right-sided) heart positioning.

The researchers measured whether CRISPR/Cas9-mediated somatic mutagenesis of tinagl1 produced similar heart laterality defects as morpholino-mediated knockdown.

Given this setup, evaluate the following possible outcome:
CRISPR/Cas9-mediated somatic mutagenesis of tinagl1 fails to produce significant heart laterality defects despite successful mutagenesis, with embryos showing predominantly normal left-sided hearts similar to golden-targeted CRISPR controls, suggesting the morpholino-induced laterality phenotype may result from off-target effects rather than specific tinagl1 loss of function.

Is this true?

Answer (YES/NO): NO